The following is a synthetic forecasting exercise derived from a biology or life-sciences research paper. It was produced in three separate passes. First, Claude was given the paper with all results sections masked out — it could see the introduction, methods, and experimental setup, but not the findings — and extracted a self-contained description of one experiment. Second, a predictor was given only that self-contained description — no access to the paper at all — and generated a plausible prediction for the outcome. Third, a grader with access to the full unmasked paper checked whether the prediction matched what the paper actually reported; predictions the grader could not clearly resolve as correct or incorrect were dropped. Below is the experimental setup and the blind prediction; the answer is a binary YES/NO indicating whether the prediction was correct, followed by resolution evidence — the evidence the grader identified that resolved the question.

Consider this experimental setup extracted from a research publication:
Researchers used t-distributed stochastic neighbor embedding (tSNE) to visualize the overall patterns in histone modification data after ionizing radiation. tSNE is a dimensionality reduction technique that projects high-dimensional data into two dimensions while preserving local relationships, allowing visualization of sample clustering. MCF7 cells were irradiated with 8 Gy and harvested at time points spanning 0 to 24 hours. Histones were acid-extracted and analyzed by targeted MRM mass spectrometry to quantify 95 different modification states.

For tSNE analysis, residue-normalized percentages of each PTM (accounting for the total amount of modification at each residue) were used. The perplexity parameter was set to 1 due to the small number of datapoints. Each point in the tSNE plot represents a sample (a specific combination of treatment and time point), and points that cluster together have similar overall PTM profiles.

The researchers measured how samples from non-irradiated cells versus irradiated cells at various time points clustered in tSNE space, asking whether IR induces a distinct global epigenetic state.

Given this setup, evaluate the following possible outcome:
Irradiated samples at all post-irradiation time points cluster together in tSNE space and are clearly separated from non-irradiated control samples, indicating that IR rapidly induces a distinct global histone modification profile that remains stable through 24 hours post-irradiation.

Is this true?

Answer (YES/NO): NO